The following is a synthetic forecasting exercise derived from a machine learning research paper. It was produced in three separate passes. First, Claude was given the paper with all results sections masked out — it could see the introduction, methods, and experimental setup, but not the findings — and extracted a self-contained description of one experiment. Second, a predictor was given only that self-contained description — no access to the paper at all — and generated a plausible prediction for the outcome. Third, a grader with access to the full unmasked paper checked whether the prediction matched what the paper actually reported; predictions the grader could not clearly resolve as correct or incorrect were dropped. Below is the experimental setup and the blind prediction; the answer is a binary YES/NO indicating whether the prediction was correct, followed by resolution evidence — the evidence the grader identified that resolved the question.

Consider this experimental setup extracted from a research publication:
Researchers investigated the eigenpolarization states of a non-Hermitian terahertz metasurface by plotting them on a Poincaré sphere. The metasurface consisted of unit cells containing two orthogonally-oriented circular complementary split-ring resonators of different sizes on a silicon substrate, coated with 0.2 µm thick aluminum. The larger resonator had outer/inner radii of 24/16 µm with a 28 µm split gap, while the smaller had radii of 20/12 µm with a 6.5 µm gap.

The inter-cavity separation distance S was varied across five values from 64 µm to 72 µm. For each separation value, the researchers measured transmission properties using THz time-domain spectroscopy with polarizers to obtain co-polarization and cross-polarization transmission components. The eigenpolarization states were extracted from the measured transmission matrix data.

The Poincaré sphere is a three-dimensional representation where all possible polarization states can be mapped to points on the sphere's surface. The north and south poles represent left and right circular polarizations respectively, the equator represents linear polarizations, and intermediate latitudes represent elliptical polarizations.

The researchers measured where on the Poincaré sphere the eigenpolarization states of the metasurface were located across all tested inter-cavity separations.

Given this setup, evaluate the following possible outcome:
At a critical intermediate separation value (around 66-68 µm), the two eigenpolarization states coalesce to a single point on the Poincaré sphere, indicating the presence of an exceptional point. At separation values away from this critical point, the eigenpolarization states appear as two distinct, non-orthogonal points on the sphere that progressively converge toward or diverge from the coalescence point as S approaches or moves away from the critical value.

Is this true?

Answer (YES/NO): YES